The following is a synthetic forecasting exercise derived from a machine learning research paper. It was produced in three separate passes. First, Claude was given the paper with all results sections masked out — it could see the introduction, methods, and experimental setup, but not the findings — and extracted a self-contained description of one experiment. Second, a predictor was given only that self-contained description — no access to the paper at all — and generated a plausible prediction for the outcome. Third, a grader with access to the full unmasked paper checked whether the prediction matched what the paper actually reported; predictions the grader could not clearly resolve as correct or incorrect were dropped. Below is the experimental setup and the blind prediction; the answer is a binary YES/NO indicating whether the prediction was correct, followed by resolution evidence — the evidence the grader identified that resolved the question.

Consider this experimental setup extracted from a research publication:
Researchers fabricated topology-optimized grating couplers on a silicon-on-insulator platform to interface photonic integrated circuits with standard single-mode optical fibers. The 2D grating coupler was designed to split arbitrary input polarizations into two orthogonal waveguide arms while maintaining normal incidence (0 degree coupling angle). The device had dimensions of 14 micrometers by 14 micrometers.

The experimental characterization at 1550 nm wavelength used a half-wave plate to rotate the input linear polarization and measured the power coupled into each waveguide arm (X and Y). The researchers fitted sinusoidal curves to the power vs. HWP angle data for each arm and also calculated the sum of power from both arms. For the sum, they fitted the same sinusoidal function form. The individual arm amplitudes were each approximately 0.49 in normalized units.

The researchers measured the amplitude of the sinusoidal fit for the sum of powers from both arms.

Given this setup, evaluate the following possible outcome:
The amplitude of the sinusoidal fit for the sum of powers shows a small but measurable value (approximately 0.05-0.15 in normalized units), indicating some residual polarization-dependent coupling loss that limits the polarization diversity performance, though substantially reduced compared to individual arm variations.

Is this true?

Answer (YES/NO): NO